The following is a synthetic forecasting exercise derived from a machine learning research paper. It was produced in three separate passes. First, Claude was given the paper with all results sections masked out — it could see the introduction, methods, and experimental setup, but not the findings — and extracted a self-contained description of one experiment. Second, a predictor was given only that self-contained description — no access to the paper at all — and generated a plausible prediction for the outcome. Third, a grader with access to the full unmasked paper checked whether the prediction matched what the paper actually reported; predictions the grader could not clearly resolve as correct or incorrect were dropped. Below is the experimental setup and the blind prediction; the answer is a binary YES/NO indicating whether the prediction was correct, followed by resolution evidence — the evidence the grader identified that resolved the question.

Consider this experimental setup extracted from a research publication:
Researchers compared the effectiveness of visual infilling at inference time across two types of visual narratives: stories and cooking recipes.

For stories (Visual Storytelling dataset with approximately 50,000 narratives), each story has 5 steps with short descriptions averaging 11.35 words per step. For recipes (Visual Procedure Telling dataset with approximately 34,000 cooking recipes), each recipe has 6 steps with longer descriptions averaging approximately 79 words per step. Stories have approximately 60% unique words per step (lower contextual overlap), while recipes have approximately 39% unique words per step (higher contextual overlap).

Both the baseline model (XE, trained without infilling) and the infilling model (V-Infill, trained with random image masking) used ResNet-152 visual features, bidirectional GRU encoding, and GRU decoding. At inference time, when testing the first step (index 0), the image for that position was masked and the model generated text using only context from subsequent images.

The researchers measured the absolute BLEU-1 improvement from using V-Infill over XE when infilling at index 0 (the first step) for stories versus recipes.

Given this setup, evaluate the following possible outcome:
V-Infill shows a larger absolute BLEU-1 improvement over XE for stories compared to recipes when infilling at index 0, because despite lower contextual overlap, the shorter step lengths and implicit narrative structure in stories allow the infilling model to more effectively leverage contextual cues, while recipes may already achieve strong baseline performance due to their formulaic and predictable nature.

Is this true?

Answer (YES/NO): NO